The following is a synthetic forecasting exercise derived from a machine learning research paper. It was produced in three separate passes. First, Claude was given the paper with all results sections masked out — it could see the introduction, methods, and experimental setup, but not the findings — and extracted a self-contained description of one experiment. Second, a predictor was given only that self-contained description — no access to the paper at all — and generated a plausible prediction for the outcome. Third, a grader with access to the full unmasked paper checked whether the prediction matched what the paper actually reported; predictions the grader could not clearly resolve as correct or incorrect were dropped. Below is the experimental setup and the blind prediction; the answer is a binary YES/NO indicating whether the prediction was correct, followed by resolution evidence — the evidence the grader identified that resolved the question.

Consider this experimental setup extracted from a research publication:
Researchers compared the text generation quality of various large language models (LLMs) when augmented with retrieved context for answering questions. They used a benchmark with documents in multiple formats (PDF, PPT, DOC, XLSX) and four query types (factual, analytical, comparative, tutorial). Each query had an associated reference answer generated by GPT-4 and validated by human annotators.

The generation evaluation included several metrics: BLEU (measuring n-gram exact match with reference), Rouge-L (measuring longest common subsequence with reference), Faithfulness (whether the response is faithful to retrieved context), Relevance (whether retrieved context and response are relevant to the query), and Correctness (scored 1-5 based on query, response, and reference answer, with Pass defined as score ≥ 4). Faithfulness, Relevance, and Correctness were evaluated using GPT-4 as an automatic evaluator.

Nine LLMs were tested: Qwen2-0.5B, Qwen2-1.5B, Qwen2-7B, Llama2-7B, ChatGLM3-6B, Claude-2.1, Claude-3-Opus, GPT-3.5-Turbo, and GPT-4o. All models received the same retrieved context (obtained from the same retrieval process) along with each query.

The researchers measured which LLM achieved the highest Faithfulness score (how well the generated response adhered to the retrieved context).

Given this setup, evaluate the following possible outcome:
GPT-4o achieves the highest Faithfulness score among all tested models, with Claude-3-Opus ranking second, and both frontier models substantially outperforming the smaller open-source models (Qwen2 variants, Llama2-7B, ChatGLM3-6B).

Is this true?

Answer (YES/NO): NO